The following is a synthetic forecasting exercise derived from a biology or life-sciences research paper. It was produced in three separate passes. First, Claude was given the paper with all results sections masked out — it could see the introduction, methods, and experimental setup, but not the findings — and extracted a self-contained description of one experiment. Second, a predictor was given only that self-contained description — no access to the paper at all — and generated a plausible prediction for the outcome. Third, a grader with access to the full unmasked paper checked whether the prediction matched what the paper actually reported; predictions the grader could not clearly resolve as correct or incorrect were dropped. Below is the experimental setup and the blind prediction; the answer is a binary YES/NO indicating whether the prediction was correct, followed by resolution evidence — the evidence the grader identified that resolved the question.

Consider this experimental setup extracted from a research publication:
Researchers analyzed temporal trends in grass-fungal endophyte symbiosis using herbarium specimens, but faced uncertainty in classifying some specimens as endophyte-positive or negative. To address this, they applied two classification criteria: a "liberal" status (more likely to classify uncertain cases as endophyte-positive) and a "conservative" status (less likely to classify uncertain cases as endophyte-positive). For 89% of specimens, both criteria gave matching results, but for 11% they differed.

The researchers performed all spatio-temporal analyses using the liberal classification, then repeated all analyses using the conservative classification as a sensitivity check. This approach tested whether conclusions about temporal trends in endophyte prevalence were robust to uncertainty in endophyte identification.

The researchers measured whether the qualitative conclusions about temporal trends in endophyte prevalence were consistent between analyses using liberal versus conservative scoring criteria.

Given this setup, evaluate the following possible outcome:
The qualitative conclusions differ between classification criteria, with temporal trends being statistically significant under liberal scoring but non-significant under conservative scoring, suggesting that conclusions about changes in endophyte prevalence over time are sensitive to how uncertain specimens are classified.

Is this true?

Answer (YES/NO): NO